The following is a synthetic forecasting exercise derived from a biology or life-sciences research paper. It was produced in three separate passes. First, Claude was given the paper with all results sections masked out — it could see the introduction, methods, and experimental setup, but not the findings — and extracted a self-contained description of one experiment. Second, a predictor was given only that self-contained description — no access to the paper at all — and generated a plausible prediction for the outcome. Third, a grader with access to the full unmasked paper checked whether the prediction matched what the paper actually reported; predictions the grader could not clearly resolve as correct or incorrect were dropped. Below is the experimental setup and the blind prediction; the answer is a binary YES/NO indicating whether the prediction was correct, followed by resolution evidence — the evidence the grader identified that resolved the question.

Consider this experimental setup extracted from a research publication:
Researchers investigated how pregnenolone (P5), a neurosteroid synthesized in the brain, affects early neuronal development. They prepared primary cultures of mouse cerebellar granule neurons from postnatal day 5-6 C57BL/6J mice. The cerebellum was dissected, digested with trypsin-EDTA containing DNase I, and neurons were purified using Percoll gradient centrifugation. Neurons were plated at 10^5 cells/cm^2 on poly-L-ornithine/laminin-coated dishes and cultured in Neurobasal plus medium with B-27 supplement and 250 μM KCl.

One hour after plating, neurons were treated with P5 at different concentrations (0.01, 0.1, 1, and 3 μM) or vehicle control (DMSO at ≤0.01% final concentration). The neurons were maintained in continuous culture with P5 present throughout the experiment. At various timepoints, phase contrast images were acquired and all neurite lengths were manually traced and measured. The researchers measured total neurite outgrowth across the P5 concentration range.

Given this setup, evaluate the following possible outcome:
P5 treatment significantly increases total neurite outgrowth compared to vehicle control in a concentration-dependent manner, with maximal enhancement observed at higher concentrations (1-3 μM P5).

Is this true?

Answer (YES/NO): NO